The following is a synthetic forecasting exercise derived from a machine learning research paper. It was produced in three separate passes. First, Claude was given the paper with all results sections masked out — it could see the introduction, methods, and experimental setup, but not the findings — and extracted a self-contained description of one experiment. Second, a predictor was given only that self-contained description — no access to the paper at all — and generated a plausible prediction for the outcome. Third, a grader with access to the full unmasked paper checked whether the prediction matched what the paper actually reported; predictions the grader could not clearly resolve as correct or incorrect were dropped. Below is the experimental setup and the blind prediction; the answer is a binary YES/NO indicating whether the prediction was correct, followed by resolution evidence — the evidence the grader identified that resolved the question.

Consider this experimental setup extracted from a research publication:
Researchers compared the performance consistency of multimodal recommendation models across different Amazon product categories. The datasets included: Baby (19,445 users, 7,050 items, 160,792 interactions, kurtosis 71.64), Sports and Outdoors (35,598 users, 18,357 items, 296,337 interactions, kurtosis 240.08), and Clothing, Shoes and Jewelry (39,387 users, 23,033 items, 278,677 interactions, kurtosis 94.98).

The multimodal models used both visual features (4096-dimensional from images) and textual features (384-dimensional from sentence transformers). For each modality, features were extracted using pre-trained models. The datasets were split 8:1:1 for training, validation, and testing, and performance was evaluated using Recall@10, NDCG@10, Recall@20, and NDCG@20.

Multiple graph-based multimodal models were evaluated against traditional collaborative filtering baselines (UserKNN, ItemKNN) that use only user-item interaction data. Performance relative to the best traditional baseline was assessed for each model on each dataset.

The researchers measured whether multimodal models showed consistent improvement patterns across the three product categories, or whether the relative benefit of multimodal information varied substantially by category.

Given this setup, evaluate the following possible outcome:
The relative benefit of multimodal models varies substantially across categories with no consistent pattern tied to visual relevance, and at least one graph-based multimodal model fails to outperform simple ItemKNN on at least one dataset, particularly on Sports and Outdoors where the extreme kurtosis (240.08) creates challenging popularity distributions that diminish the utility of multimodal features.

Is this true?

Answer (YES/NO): YES